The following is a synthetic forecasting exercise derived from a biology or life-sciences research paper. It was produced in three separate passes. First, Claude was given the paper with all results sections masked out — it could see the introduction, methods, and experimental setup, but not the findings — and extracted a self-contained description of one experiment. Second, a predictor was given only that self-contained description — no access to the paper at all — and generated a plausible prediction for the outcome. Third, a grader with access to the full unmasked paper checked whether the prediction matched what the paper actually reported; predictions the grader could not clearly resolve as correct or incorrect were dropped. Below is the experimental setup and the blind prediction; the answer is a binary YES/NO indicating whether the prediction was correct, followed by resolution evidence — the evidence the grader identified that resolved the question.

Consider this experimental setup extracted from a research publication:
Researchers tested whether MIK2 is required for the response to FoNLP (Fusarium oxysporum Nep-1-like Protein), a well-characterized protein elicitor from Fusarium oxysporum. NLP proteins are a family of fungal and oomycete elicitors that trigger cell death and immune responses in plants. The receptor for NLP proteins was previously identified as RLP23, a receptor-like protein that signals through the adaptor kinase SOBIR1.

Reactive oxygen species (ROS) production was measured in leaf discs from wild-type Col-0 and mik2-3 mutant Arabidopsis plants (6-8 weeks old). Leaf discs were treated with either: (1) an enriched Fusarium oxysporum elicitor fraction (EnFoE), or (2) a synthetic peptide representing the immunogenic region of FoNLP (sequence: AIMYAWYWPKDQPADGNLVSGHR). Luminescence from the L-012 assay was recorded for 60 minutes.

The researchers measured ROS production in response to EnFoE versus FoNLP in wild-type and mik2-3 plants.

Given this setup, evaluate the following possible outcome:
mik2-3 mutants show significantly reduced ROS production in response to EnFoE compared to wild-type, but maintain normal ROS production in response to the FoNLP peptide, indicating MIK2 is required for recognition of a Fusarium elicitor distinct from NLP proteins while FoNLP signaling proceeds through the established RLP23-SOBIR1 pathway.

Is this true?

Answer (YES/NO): YES